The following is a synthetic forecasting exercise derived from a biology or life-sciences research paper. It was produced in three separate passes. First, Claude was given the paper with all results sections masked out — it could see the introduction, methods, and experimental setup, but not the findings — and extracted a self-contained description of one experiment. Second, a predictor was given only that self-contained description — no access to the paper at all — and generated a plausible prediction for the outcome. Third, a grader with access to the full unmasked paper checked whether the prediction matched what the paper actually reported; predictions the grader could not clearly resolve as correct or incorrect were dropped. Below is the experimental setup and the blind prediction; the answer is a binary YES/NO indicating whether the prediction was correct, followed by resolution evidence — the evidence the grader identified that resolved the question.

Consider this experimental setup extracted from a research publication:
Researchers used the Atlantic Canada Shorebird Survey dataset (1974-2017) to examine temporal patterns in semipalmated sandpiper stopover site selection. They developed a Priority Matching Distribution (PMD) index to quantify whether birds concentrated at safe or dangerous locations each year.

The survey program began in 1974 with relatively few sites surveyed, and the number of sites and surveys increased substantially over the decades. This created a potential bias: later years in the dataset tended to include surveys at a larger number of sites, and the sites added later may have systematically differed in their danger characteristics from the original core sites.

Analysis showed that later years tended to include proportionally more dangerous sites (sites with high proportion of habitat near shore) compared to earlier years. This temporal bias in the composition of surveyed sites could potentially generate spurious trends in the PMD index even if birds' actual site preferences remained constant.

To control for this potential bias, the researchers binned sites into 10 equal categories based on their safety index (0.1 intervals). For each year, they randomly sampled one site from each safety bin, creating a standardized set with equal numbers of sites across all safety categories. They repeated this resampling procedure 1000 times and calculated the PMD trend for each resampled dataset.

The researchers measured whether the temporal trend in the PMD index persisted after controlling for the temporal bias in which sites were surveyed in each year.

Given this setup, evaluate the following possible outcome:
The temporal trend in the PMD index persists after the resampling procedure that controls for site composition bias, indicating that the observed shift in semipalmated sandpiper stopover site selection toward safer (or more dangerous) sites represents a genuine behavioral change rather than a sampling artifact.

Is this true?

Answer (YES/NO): NO